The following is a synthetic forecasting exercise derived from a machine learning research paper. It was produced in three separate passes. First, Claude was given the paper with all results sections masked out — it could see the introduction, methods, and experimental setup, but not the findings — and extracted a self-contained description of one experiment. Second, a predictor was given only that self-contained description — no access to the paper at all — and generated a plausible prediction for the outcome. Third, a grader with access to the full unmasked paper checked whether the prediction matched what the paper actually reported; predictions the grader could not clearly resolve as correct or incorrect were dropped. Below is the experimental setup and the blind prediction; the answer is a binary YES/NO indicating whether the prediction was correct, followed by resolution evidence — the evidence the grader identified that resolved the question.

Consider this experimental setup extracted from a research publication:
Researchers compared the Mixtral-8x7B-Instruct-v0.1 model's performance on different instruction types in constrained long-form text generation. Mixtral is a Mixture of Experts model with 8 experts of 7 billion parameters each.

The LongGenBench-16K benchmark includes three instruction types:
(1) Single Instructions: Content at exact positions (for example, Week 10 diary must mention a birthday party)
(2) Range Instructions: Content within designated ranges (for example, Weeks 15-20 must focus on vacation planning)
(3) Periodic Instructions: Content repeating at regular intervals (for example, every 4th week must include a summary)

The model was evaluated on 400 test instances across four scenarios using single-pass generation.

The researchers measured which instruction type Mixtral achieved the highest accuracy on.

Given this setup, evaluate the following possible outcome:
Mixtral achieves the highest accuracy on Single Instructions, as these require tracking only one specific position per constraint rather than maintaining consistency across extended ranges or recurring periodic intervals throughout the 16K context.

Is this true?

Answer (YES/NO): NO